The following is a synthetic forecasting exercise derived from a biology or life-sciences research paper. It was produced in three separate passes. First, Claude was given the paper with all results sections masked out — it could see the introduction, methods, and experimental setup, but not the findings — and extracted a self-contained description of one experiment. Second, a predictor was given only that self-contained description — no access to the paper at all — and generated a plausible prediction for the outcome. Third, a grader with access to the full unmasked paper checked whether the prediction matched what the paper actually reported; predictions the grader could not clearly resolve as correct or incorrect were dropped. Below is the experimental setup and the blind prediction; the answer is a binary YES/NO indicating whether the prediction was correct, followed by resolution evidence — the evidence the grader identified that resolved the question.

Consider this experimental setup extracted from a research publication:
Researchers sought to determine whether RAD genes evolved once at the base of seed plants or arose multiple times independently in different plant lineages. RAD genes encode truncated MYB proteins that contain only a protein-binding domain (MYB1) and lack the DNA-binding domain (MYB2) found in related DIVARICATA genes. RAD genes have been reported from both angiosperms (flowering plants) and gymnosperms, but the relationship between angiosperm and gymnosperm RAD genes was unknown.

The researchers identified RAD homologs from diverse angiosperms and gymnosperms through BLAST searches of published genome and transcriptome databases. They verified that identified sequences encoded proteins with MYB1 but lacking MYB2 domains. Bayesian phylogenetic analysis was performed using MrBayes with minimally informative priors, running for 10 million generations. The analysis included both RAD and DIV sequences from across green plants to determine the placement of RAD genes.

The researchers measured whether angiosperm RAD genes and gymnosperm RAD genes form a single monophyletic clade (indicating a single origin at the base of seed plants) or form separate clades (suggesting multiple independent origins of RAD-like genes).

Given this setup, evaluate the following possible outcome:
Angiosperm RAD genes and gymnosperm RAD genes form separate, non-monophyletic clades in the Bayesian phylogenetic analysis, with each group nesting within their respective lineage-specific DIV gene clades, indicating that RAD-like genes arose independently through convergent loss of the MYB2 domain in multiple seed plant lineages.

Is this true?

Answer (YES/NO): NO